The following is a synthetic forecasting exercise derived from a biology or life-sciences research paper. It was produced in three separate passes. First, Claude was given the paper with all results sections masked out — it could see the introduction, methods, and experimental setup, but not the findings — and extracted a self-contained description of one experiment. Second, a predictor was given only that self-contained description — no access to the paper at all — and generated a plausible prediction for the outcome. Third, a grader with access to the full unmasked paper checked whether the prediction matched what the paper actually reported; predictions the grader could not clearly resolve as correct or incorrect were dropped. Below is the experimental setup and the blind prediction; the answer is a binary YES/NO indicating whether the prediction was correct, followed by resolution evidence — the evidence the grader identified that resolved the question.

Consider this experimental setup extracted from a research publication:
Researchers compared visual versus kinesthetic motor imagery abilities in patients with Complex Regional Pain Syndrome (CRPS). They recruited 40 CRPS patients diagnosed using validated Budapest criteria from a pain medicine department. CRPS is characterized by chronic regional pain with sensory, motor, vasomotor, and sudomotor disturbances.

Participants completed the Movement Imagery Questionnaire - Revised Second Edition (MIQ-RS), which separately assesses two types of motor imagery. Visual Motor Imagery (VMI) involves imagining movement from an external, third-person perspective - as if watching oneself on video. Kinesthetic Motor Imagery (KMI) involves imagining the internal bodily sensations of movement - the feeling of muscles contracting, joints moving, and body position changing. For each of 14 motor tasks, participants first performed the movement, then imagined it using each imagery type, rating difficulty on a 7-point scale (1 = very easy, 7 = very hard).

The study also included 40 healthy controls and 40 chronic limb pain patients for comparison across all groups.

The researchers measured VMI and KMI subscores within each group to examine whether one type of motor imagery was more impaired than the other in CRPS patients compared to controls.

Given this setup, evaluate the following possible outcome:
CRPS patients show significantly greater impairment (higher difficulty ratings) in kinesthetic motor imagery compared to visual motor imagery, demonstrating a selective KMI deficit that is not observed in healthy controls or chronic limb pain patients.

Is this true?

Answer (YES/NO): NO